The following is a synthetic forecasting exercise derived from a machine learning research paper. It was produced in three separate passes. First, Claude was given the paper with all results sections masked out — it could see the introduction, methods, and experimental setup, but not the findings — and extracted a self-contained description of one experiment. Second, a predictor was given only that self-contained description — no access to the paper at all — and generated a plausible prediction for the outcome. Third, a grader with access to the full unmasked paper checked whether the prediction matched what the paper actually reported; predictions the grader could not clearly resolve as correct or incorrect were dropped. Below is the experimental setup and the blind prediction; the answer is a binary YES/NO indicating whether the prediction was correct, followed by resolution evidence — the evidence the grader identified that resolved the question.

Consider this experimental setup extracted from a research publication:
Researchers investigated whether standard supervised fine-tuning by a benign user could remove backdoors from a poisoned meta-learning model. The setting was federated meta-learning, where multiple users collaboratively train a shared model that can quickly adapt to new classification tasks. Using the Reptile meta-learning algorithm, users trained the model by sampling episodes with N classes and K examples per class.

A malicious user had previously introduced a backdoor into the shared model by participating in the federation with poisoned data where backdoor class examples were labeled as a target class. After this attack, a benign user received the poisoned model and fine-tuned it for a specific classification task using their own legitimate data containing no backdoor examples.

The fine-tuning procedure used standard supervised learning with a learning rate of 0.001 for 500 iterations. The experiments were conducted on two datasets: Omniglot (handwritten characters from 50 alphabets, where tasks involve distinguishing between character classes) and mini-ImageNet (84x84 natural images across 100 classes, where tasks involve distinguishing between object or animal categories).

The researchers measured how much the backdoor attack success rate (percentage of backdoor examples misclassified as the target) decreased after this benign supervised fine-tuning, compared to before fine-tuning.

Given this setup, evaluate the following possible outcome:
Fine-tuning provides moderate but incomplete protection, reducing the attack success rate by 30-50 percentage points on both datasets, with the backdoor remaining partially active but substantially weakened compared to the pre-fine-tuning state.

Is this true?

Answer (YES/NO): NO